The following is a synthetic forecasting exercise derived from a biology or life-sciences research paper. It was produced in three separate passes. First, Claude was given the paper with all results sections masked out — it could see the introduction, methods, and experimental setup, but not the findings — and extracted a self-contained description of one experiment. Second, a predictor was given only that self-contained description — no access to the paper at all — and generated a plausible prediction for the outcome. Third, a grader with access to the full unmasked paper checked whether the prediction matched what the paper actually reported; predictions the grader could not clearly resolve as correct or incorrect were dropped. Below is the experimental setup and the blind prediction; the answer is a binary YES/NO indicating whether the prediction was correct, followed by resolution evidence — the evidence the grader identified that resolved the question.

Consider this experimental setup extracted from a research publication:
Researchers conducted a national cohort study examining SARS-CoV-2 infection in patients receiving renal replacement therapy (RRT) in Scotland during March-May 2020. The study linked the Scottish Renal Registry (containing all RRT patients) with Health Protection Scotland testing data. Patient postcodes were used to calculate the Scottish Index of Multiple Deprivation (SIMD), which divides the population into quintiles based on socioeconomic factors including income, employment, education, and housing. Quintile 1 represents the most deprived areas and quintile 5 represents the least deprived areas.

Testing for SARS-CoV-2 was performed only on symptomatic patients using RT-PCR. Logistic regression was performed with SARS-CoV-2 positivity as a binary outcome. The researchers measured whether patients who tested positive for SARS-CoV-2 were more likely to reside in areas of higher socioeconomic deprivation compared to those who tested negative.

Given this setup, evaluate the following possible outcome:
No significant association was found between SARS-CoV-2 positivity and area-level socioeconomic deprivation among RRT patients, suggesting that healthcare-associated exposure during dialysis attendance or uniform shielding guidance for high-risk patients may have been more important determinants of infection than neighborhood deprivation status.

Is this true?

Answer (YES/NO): NO